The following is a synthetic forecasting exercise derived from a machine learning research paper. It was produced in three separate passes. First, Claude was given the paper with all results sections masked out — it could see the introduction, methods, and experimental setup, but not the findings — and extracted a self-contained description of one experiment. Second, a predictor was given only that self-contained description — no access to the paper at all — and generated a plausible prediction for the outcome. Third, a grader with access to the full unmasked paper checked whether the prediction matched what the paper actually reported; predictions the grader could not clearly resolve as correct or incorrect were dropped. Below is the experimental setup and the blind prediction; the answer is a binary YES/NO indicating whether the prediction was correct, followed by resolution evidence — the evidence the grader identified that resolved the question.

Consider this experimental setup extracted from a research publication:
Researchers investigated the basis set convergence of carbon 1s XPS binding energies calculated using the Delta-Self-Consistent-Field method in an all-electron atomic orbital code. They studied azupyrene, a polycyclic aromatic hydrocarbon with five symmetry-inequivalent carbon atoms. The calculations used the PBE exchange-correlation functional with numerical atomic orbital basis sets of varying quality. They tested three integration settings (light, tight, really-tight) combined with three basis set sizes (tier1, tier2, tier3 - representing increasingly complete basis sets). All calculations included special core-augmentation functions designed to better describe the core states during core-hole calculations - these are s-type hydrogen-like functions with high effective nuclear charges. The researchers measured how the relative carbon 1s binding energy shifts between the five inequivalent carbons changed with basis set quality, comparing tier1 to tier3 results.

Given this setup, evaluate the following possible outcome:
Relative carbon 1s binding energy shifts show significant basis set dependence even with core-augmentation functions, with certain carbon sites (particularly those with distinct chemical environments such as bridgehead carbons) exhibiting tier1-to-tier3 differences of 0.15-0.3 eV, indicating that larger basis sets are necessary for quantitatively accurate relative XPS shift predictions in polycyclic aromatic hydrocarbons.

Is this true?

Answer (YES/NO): NO